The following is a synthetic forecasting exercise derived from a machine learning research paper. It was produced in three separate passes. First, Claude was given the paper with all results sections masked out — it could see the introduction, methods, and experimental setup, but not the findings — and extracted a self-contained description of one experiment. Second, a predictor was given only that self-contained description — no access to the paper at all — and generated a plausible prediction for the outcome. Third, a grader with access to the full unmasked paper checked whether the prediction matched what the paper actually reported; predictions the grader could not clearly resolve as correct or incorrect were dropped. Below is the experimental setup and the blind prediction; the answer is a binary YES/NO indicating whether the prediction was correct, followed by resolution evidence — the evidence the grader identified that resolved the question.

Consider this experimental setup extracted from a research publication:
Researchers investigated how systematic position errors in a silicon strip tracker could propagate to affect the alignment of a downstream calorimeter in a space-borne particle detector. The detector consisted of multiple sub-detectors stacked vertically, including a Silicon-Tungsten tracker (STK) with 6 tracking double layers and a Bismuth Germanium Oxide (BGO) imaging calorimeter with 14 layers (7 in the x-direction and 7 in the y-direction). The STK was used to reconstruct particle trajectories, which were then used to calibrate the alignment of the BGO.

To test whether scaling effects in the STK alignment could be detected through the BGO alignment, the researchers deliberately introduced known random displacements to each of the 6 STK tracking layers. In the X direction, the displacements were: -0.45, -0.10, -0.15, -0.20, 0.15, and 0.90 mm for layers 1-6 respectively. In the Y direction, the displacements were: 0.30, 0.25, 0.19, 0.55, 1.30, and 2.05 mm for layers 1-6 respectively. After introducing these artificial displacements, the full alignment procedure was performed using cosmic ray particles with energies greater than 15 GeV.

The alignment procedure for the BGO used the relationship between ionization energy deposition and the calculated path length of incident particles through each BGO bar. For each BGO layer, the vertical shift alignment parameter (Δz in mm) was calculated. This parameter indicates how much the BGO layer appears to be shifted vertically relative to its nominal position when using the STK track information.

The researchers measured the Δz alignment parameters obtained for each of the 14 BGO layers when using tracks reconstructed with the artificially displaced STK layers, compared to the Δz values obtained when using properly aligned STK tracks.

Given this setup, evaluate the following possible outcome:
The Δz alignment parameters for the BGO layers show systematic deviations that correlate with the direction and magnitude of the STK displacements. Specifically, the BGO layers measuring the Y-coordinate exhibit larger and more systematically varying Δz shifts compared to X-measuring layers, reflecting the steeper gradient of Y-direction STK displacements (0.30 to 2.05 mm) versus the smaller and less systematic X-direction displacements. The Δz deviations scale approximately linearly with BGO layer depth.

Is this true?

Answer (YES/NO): YES